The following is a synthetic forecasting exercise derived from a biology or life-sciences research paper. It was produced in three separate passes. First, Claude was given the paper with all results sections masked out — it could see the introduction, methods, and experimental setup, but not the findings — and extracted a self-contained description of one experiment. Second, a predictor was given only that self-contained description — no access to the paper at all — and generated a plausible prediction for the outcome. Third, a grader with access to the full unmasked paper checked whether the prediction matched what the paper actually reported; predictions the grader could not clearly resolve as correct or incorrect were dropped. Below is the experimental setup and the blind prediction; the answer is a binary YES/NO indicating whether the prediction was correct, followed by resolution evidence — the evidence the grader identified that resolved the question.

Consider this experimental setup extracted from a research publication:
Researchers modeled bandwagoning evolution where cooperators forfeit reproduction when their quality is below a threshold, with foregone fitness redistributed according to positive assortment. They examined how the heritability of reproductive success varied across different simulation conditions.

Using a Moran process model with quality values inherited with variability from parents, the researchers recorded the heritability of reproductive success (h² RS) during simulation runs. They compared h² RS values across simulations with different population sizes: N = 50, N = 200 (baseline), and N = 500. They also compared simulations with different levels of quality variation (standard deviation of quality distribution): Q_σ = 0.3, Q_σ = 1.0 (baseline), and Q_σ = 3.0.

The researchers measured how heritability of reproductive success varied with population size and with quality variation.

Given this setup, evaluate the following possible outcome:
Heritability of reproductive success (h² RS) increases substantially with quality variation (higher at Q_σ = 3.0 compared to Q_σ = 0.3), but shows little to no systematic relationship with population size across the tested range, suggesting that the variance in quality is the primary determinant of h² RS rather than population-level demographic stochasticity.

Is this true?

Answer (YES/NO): NO